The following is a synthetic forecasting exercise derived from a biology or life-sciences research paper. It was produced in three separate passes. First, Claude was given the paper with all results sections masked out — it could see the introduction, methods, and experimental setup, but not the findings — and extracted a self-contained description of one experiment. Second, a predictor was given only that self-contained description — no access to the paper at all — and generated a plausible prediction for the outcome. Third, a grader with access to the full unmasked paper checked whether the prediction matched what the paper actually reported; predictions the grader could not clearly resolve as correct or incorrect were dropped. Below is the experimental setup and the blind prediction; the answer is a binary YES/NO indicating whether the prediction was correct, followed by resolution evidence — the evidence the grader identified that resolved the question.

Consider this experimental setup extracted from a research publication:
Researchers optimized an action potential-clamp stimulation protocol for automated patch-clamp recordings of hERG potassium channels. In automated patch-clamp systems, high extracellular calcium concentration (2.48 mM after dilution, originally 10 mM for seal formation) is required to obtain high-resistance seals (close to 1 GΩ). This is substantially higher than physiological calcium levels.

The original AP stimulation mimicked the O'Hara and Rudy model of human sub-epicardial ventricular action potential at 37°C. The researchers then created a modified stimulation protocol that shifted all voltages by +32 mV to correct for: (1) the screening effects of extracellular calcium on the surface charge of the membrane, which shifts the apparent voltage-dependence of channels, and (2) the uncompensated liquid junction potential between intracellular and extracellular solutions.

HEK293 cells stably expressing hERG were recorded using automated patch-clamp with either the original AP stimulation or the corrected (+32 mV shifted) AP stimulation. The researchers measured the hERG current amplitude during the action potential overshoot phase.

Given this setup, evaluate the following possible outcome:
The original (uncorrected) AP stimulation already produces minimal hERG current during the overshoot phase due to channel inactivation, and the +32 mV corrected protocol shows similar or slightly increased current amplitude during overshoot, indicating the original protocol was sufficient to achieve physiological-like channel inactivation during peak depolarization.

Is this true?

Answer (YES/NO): NO